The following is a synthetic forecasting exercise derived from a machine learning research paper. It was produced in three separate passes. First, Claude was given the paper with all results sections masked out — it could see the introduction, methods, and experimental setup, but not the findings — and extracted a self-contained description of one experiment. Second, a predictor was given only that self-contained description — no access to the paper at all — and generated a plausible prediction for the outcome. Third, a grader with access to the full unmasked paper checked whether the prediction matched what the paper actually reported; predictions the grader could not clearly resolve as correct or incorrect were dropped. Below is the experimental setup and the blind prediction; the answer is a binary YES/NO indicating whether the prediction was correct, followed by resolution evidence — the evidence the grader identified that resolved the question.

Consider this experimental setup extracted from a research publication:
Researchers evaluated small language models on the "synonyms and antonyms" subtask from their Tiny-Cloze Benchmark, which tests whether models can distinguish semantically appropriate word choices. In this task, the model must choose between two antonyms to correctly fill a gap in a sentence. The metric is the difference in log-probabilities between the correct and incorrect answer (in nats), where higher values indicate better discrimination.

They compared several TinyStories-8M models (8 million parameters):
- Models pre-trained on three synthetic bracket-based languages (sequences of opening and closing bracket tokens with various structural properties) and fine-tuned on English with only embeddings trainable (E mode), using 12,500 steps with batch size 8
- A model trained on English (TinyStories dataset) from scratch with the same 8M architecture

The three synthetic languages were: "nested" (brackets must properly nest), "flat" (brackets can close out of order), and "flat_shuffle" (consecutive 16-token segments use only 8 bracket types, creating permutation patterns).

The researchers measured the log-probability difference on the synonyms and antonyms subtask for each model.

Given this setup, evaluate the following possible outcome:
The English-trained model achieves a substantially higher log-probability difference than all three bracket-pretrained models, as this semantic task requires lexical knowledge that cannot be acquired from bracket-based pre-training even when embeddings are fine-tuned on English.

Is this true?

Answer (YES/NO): NO